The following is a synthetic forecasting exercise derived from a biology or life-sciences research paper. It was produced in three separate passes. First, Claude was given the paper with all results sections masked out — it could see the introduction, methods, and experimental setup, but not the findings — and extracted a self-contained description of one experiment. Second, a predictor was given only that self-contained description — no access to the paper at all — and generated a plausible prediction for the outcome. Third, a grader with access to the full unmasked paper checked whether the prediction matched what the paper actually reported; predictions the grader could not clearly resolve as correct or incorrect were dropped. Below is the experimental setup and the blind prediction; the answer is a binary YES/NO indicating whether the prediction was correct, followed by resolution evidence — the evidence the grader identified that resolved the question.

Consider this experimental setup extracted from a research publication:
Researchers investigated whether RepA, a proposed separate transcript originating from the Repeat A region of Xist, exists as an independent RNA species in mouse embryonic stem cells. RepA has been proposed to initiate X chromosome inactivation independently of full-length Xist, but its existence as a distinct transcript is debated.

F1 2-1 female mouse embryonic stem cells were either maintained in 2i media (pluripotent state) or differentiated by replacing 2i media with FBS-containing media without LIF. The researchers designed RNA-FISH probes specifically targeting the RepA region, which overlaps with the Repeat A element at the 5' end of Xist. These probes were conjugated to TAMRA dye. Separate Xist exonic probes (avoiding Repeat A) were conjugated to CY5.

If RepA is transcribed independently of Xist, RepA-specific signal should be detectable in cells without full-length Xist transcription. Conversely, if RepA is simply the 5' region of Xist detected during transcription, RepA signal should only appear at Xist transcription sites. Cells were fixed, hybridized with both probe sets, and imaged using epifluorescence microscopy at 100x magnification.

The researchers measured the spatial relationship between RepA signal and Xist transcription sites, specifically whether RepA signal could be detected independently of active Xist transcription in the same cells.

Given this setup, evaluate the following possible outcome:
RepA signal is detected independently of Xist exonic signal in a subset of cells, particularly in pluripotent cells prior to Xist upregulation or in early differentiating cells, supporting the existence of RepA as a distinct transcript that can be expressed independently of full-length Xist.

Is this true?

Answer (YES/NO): NO